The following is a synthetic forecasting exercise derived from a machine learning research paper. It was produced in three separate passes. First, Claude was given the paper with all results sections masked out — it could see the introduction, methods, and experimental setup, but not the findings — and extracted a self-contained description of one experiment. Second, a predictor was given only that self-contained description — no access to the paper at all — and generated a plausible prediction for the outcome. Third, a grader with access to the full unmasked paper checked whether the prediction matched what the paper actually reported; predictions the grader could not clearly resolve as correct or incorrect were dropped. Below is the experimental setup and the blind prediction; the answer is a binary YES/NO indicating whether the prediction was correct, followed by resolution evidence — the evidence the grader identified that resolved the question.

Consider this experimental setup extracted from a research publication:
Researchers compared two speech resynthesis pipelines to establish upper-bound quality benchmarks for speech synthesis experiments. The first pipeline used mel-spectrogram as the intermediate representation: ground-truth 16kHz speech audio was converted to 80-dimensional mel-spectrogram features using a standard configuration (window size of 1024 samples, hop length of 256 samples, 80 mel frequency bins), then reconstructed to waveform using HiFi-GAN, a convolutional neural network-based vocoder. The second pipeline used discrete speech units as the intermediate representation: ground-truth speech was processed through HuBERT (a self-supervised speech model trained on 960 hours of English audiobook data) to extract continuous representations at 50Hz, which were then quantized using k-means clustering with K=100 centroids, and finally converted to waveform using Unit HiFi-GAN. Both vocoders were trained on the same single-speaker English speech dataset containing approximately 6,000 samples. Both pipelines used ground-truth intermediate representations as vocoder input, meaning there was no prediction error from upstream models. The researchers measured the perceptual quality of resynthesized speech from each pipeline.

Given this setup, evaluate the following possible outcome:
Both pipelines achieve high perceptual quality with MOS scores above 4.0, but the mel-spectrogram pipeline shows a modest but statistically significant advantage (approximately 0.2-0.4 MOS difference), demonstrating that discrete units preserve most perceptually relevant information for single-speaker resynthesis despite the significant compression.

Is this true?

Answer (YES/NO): NO